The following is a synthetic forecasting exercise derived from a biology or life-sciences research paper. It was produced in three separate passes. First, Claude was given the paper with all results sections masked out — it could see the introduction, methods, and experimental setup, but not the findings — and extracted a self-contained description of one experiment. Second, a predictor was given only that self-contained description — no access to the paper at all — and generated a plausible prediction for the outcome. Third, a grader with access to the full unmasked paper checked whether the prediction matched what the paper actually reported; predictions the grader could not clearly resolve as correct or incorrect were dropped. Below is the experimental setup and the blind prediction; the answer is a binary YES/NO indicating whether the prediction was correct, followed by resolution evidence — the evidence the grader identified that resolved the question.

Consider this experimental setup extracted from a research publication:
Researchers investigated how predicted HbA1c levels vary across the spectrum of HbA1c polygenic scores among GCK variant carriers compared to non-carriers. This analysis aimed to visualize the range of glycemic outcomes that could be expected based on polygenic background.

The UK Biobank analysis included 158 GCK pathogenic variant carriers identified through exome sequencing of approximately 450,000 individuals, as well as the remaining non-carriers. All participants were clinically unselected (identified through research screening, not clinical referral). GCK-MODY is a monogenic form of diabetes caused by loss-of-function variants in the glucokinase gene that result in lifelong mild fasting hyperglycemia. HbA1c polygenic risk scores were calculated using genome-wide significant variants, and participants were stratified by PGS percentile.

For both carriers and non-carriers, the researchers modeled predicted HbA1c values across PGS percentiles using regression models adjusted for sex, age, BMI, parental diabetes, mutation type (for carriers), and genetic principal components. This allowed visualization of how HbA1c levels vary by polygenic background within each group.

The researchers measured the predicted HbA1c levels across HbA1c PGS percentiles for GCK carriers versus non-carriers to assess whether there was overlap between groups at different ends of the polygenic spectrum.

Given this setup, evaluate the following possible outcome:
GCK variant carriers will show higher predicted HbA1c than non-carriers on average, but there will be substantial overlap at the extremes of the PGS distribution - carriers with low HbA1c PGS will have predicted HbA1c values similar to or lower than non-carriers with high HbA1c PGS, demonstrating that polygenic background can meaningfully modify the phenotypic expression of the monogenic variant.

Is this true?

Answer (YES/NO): NO